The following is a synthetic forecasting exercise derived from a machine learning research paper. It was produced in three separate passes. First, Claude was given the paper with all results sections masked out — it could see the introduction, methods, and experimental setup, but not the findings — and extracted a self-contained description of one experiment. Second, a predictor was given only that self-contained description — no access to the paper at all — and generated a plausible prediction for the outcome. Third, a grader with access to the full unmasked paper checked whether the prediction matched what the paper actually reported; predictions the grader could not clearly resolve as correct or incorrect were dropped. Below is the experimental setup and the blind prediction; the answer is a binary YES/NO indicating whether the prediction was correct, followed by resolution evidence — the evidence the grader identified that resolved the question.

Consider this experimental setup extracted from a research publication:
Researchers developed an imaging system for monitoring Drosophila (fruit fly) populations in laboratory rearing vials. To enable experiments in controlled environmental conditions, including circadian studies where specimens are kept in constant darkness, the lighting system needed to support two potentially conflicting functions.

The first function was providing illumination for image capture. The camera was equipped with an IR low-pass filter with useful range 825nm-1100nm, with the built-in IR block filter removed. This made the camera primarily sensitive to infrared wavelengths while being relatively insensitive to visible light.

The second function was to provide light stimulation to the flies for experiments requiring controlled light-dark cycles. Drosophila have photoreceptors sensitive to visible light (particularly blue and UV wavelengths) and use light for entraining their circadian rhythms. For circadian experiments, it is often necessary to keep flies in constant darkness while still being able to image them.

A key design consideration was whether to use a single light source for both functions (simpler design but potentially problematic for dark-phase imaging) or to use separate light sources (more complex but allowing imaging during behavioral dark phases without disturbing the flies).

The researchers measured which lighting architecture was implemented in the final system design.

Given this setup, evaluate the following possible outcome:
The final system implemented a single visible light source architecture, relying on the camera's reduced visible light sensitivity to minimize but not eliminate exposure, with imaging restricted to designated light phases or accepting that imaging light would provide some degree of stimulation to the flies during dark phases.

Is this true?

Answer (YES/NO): NO